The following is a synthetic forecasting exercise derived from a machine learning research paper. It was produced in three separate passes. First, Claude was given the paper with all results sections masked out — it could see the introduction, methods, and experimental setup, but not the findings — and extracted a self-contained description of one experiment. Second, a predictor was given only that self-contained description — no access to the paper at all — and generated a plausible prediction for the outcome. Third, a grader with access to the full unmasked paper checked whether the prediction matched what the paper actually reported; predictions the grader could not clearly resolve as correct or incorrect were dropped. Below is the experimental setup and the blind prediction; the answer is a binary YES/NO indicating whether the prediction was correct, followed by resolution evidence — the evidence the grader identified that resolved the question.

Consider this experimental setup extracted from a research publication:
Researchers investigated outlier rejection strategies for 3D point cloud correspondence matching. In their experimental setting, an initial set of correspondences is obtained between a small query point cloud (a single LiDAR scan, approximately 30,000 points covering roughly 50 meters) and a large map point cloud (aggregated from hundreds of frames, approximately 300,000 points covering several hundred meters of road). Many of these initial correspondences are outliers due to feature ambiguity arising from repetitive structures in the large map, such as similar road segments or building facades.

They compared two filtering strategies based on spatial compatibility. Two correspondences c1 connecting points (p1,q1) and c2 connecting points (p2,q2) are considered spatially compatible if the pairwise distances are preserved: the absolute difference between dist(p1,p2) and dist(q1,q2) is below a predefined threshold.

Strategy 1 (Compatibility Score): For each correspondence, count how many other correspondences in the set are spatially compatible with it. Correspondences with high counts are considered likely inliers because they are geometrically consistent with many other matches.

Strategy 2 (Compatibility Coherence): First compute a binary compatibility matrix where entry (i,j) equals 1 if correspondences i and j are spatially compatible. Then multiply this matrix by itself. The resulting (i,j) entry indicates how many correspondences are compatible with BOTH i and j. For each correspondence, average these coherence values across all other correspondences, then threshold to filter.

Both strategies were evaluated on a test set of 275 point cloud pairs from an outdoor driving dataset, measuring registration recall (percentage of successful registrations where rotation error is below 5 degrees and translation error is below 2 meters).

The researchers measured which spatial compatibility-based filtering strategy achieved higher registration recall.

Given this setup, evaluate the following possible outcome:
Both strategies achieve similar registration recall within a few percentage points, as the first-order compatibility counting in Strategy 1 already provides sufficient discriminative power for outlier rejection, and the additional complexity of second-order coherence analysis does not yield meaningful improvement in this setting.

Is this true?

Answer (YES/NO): NO